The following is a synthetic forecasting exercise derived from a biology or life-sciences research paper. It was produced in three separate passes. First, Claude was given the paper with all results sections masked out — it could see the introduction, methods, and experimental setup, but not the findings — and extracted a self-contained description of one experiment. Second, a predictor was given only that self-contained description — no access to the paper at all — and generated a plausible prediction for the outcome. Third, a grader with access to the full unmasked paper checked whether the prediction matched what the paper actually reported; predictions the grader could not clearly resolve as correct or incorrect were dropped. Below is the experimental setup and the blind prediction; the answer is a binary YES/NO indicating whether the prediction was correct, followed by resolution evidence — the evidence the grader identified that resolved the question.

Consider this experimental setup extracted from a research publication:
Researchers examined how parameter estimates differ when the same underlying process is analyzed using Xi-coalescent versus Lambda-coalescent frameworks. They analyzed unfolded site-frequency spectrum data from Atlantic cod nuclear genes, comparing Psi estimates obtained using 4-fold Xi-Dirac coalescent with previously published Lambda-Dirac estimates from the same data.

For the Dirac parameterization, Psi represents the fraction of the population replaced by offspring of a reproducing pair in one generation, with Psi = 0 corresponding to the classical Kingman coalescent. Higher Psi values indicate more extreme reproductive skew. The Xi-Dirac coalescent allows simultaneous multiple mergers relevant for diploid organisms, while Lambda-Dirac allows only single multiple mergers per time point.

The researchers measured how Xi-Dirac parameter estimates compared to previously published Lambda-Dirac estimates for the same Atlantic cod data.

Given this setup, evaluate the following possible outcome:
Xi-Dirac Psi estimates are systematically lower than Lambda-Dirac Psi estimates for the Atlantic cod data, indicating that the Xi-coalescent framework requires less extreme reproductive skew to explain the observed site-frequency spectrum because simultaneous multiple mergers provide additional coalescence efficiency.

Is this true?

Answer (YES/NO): NO